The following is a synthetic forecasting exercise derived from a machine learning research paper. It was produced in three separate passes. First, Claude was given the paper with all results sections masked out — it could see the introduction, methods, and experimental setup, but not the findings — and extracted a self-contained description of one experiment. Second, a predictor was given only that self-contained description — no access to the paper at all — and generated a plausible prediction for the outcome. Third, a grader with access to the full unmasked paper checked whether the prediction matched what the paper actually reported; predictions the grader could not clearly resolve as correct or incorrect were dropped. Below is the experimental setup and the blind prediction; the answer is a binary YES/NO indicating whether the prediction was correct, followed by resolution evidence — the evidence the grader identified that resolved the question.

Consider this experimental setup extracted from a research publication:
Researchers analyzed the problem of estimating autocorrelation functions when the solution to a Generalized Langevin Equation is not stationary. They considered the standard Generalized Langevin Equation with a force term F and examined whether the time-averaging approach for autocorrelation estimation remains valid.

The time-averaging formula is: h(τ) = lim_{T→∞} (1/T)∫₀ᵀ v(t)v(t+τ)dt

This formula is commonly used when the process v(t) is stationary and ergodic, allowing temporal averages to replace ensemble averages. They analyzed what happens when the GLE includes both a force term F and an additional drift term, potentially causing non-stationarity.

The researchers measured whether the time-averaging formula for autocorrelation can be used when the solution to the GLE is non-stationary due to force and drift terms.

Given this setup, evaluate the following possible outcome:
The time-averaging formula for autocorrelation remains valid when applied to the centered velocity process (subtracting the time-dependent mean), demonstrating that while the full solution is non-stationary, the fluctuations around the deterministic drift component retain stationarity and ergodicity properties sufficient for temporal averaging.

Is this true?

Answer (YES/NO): NO